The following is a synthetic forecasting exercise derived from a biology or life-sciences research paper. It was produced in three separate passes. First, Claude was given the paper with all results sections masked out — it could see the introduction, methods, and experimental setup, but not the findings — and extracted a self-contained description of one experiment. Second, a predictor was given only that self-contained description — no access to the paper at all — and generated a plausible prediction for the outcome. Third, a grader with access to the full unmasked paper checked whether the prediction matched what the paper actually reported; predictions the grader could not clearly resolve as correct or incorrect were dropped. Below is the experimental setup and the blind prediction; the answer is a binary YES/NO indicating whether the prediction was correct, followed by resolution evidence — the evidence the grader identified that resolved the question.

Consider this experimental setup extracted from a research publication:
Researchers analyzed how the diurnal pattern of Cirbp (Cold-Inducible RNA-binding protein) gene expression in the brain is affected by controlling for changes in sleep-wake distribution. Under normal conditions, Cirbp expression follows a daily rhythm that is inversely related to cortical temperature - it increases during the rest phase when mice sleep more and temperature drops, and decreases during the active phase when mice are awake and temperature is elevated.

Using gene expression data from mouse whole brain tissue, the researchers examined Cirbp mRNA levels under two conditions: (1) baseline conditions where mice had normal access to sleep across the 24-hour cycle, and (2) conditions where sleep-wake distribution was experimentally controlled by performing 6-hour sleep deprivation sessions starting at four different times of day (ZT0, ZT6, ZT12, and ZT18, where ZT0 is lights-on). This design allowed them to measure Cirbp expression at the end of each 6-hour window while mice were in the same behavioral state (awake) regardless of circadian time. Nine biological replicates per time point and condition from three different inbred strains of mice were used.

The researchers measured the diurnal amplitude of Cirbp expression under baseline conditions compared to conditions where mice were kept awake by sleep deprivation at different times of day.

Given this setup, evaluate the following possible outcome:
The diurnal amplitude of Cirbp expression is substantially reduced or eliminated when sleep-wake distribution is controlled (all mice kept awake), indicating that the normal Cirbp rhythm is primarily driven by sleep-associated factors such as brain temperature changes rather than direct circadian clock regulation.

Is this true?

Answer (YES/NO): YES